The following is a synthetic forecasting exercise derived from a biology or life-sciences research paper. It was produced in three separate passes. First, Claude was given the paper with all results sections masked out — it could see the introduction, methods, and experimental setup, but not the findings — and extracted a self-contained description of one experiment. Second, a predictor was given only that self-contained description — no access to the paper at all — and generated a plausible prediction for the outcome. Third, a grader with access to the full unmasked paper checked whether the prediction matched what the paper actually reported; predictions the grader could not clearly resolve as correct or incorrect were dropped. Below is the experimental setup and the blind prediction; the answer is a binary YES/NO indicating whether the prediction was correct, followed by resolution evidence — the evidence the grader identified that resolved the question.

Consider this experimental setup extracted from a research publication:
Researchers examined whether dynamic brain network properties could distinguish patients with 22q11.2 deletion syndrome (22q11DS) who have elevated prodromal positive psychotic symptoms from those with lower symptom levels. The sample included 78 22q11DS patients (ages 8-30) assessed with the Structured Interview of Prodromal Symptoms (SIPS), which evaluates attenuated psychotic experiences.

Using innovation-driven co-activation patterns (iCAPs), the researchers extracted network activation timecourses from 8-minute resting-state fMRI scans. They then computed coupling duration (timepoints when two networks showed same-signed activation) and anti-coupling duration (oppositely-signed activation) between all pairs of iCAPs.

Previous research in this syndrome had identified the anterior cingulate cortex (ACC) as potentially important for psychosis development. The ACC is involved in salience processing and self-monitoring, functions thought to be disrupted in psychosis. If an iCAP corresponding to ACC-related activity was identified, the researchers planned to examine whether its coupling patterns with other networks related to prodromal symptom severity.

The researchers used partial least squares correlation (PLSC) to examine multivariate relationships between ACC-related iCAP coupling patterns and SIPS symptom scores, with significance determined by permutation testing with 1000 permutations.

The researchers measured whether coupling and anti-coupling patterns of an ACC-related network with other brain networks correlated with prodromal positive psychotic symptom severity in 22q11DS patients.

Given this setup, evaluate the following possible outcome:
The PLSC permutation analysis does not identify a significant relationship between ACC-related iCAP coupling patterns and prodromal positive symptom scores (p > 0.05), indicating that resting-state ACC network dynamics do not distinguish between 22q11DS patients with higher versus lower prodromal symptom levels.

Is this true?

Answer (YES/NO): NO